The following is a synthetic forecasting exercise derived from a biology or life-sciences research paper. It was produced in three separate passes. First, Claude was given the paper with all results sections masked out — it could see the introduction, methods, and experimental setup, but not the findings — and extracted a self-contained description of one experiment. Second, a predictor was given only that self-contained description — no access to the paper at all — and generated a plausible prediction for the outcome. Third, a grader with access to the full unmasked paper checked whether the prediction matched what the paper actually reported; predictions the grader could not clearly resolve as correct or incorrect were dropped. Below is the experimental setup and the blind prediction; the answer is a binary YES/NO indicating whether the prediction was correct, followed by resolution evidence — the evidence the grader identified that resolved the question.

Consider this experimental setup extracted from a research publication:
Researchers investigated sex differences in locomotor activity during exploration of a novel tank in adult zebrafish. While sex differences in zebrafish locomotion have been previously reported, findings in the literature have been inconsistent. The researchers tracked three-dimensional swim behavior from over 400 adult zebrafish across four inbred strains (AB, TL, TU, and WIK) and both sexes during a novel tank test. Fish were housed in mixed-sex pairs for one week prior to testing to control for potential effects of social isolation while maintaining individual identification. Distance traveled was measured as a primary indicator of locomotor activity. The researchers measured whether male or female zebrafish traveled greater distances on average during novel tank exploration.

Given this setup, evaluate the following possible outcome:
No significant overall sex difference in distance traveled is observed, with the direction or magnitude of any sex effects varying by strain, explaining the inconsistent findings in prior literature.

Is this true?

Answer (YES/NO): NO